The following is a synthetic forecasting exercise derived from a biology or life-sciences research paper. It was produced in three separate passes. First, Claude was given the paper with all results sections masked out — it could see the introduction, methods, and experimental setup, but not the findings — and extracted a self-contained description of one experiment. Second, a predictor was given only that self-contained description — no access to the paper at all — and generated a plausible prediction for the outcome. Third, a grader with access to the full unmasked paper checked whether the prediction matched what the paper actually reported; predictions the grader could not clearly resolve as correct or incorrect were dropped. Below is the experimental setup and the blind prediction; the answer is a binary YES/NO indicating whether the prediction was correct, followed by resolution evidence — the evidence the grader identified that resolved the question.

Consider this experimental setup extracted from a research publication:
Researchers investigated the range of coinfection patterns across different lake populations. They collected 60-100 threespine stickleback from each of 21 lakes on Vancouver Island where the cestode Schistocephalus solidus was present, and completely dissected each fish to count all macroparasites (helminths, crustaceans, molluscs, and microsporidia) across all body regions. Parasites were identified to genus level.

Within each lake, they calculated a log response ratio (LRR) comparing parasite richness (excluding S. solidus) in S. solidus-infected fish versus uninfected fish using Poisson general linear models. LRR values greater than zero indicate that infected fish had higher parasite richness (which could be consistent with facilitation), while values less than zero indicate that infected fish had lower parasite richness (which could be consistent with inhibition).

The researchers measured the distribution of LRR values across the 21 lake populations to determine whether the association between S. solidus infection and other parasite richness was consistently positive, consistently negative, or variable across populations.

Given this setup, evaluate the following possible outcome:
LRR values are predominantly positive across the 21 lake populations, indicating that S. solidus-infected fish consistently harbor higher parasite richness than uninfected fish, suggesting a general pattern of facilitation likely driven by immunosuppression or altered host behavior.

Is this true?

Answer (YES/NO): NO